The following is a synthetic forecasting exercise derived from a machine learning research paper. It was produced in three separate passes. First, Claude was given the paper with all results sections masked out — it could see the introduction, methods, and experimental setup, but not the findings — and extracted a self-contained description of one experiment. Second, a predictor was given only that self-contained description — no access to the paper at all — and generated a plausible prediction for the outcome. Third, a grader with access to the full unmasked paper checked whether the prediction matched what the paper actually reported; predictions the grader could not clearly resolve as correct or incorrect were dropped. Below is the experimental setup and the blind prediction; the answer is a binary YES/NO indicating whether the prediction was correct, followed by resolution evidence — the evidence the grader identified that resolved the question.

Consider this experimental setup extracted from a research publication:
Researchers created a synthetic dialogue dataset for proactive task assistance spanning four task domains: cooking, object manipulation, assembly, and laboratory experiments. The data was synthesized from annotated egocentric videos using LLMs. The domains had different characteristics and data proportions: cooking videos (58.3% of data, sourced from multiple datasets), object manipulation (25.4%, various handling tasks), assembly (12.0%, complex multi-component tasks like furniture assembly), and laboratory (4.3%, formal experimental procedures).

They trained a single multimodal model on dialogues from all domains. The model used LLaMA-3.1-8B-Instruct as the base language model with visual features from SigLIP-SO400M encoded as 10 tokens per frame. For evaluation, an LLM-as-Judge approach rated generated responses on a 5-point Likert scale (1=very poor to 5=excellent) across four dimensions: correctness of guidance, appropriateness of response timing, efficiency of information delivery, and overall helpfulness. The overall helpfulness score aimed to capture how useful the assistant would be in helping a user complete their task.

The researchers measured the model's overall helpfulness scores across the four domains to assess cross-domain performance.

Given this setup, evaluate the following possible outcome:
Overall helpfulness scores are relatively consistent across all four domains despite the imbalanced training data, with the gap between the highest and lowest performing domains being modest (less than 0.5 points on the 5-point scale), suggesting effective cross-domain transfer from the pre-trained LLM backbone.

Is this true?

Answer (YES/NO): NO